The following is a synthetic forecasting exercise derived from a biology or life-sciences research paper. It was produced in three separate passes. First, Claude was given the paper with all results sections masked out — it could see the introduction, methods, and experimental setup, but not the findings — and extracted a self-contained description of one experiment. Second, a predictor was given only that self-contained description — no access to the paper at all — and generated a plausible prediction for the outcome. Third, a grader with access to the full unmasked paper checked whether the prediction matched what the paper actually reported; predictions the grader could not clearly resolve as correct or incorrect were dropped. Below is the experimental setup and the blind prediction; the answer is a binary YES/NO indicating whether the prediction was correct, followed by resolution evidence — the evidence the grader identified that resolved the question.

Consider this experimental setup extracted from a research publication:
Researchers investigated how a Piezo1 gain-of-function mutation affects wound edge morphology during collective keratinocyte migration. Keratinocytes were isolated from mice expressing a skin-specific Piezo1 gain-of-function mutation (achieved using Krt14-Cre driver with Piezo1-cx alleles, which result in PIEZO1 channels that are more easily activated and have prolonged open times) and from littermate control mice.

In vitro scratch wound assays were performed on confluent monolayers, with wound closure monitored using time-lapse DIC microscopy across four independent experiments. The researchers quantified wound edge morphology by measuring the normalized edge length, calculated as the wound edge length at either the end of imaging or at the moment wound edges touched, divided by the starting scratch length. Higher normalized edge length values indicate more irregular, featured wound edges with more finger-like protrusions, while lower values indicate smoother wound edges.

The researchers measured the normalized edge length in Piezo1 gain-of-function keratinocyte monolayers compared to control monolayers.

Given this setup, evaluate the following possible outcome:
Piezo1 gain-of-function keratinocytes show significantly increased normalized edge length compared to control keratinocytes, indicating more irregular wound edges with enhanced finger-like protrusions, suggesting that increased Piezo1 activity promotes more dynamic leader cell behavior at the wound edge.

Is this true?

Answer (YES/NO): NO